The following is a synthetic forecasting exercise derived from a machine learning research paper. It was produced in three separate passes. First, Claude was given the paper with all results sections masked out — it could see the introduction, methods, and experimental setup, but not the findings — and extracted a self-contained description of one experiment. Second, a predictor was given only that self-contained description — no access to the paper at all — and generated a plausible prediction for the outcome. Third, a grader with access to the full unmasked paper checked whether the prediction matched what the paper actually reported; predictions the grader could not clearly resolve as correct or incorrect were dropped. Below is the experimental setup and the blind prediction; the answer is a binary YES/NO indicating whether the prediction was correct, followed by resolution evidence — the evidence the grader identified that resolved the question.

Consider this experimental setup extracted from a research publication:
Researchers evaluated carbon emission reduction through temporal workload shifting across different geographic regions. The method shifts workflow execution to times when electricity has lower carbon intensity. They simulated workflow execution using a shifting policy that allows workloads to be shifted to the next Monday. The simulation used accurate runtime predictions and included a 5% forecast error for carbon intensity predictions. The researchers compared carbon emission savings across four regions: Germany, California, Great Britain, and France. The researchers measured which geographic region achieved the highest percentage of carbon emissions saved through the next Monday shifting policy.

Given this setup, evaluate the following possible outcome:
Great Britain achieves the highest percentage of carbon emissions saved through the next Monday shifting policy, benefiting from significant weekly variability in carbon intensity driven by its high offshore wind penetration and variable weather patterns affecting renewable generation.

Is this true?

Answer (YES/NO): NO